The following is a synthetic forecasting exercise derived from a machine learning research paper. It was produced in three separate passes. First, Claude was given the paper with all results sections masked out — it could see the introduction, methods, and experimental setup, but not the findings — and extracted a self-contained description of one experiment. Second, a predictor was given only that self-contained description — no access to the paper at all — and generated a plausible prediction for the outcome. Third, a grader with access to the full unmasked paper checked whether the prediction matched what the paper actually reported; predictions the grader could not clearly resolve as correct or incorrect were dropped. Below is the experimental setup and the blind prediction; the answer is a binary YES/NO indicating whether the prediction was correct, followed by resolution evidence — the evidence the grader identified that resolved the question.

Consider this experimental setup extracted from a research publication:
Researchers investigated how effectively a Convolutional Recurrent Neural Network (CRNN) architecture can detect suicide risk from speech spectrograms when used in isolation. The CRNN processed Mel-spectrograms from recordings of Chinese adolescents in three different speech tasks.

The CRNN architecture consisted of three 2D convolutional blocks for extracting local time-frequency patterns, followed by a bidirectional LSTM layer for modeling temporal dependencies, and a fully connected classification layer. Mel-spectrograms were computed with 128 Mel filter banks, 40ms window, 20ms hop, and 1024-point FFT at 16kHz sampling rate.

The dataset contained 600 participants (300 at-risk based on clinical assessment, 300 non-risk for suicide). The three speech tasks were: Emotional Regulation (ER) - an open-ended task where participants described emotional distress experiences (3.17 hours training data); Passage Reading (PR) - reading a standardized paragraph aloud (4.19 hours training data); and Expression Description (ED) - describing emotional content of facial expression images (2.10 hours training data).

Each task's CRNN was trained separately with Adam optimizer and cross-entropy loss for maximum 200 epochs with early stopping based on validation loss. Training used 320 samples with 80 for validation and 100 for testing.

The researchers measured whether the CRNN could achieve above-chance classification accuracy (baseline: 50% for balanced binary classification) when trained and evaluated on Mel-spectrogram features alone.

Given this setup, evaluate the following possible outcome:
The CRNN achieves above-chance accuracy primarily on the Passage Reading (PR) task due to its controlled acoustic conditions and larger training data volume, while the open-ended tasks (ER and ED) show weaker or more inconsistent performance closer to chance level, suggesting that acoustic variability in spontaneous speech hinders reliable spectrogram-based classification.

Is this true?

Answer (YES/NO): NO